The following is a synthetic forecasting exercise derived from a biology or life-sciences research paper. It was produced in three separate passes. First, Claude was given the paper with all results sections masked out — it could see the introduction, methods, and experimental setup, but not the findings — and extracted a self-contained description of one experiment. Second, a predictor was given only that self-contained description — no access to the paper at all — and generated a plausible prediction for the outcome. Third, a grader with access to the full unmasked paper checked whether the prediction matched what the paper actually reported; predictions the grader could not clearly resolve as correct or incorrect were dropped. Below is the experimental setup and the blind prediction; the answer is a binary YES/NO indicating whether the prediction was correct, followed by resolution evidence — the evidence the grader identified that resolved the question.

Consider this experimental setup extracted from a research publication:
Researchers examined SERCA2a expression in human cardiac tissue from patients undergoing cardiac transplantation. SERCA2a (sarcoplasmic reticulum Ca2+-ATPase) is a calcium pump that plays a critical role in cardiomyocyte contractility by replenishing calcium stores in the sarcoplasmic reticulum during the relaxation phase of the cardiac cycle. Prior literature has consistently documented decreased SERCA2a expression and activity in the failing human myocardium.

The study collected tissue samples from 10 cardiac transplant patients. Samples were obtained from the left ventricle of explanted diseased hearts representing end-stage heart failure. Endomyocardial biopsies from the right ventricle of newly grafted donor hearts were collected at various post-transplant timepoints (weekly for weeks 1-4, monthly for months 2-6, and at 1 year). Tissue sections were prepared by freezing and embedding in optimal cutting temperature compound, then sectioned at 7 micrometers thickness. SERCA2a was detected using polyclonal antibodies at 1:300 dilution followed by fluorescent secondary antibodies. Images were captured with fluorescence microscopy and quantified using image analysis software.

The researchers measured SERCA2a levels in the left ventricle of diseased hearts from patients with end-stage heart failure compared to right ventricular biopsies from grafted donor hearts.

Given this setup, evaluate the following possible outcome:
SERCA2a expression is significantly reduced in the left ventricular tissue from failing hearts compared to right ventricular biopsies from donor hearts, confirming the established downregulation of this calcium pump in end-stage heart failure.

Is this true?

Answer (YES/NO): NO